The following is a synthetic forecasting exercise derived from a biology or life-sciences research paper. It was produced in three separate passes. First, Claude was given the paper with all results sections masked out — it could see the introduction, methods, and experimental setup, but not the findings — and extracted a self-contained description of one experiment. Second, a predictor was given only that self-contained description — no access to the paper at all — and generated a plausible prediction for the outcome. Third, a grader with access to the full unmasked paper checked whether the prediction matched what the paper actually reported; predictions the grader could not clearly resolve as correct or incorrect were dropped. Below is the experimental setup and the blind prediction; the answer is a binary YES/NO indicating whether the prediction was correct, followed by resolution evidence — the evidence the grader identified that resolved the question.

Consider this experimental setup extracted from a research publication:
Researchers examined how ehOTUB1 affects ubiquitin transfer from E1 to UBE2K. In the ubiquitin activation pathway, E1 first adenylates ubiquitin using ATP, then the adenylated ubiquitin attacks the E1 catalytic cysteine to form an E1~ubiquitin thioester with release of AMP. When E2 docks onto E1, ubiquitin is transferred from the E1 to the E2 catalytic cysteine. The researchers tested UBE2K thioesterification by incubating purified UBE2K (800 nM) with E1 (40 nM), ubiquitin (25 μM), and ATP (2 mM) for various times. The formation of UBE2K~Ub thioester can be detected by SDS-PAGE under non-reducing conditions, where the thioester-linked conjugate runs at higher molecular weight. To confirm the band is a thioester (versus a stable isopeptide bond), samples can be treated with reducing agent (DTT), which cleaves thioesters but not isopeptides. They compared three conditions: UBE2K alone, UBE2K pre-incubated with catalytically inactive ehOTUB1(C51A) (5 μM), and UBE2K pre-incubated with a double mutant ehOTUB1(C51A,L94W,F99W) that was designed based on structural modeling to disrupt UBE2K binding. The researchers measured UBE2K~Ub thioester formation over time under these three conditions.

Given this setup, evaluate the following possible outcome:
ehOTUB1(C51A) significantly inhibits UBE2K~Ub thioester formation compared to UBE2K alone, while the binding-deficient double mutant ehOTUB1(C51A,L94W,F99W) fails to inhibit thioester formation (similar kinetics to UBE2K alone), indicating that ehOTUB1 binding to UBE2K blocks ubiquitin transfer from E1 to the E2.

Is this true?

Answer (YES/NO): YES